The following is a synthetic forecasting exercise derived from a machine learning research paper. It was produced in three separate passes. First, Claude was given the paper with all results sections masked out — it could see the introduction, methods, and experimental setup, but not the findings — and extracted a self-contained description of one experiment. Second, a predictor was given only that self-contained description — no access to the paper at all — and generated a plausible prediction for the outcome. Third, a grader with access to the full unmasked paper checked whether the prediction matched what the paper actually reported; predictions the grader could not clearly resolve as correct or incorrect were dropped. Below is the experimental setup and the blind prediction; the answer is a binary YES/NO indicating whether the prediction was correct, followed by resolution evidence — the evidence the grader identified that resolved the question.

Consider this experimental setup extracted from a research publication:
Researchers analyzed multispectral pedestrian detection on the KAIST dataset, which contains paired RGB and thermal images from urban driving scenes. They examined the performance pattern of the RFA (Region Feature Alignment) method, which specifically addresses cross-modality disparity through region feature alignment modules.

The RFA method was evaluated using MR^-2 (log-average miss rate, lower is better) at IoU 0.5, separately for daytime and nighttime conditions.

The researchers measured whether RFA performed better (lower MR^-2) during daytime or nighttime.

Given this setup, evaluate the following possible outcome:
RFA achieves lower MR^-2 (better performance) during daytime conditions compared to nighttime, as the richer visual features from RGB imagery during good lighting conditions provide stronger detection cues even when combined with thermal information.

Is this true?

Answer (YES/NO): NO